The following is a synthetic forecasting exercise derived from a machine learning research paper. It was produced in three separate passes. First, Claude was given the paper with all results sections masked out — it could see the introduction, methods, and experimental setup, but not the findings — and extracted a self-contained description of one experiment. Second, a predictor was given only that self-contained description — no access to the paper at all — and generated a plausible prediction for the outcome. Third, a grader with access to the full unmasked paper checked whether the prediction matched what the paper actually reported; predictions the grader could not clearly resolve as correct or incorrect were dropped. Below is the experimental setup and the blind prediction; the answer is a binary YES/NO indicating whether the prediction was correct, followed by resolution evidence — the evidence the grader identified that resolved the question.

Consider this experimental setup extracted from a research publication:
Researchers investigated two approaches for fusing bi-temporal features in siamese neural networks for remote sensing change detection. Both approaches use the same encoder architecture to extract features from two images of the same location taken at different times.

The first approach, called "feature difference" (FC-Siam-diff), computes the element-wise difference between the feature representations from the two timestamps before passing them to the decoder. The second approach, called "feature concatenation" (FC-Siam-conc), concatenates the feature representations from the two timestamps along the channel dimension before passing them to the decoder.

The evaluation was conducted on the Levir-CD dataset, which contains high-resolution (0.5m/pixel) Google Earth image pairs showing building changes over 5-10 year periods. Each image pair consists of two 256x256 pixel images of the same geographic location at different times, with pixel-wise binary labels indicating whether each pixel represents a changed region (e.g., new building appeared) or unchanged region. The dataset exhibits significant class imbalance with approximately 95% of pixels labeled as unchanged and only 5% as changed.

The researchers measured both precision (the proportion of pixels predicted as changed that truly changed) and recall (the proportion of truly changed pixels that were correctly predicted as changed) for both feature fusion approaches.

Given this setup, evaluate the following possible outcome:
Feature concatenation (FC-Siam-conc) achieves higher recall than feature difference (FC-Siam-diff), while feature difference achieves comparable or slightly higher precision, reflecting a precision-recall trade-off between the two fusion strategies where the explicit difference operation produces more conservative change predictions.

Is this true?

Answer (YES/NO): YES